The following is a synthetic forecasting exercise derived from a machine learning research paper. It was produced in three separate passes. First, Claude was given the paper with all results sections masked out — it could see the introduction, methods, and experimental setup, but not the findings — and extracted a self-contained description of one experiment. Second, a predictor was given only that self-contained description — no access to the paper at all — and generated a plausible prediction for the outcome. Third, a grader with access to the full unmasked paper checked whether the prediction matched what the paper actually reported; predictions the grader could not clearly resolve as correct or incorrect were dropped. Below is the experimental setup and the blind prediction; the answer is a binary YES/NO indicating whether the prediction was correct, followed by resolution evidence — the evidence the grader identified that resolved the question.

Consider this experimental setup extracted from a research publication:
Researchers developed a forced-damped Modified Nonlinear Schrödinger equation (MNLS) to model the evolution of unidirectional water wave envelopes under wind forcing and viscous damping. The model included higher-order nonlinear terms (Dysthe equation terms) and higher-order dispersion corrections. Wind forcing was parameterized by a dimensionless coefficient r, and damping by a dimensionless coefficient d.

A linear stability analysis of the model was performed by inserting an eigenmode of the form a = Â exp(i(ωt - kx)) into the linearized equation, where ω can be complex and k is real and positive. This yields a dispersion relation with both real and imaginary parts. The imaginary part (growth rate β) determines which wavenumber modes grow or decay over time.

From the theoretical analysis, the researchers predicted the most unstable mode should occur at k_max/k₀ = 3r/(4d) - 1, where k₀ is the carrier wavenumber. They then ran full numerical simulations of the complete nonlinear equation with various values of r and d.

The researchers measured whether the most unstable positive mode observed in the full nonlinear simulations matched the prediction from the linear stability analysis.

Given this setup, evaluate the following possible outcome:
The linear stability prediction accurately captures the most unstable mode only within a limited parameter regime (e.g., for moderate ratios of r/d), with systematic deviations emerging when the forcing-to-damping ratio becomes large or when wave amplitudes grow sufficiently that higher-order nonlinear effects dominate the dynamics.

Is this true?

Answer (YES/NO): NO